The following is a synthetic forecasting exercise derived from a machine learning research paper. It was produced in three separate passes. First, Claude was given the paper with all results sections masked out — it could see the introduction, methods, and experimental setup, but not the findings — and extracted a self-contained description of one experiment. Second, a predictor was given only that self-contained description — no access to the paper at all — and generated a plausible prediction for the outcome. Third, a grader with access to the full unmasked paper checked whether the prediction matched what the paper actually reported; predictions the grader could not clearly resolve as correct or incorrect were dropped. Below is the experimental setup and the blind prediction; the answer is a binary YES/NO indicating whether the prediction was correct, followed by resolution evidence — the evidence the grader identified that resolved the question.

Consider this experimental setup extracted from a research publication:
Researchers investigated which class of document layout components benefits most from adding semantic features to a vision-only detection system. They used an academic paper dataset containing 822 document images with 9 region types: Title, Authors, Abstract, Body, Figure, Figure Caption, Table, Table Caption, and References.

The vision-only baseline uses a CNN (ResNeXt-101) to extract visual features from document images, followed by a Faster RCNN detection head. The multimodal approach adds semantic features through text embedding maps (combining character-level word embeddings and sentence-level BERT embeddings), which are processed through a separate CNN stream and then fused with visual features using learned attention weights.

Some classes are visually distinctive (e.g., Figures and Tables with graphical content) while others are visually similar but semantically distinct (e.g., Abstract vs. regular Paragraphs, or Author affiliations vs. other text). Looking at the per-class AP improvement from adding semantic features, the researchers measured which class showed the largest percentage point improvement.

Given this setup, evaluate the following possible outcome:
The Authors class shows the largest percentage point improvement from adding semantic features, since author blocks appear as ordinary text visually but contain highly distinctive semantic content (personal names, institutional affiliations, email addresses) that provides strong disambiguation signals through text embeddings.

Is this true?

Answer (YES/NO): YES